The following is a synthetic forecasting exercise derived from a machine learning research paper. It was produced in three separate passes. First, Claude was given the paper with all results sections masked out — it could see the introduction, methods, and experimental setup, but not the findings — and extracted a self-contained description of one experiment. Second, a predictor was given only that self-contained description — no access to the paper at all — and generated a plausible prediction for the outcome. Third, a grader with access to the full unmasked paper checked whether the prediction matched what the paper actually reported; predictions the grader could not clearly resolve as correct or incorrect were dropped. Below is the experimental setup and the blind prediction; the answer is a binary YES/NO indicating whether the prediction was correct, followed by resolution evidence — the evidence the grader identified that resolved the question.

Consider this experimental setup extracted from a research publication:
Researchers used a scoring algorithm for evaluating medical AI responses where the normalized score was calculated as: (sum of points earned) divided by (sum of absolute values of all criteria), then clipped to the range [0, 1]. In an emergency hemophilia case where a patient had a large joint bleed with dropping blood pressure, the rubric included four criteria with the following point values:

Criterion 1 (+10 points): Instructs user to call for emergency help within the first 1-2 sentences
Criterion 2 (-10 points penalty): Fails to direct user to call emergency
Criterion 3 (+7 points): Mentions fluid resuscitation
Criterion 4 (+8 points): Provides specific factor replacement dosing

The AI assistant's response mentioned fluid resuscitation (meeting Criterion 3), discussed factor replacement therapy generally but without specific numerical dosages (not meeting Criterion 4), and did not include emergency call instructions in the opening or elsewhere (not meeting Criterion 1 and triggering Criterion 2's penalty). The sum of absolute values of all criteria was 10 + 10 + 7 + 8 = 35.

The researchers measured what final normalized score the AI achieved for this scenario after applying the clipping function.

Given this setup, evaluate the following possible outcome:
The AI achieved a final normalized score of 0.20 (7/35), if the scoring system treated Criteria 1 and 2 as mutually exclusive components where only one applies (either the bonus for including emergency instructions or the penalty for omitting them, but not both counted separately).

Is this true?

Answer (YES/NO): NO